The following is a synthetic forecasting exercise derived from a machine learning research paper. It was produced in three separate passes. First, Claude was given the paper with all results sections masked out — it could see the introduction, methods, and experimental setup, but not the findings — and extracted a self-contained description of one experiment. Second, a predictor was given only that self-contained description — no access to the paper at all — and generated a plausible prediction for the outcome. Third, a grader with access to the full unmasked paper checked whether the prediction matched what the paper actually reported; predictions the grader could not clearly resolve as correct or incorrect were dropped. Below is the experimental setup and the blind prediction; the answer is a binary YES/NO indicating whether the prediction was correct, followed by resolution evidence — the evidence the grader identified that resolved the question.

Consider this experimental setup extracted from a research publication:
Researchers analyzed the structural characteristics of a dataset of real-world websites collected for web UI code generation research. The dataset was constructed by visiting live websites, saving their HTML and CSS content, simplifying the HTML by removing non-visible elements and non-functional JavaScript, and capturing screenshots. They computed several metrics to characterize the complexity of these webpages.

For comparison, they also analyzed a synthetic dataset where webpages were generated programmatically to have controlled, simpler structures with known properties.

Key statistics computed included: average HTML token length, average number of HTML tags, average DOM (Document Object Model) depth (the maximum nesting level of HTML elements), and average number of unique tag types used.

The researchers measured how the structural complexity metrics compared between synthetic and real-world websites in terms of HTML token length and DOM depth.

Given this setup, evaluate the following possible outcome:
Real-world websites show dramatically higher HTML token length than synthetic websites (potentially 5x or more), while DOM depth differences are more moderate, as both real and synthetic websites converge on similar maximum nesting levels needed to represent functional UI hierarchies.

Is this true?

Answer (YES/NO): NO